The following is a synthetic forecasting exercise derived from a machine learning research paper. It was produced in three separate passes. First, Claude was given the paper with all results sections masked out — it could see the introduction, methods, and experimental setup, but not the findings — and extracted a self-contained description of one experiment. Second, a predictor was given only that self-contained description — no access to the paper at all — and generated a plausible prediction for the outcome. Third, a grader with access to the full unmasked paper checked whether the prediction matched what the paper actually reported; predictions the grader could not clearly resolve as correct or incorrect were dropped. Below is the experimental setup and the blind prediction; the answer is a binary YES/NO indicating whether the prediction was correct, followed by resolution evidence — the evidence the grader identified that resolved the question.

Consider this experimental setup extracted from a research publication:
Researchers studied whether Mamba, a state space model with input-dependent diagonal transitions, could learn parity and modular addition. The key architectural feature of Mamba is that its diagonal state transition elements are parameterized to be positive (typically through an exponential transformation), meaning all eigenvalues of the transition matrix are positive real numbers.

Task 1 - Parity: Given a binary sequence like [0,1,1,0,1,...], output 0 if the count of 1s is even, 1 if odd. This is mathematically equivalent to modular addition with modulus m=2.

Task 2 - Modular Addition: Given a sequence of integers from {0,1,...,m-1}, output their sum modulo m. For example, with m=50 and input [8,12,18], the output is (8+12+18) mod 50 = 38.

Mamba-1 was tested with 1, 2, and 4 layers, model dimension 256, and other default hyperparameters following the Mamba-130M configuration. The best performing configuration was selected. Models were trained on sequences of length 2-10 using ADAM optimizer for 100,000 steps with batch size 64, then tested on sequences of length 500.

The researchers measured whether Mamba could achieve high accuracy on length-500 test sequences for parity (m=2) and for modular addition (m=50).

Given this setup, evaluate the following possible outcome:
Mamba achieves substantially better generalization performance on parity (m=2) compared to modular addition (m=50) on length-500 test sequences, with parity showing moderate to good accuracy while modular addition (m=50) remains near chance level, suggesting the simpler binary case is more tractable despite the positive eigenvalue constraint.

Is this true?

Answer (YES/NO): NO